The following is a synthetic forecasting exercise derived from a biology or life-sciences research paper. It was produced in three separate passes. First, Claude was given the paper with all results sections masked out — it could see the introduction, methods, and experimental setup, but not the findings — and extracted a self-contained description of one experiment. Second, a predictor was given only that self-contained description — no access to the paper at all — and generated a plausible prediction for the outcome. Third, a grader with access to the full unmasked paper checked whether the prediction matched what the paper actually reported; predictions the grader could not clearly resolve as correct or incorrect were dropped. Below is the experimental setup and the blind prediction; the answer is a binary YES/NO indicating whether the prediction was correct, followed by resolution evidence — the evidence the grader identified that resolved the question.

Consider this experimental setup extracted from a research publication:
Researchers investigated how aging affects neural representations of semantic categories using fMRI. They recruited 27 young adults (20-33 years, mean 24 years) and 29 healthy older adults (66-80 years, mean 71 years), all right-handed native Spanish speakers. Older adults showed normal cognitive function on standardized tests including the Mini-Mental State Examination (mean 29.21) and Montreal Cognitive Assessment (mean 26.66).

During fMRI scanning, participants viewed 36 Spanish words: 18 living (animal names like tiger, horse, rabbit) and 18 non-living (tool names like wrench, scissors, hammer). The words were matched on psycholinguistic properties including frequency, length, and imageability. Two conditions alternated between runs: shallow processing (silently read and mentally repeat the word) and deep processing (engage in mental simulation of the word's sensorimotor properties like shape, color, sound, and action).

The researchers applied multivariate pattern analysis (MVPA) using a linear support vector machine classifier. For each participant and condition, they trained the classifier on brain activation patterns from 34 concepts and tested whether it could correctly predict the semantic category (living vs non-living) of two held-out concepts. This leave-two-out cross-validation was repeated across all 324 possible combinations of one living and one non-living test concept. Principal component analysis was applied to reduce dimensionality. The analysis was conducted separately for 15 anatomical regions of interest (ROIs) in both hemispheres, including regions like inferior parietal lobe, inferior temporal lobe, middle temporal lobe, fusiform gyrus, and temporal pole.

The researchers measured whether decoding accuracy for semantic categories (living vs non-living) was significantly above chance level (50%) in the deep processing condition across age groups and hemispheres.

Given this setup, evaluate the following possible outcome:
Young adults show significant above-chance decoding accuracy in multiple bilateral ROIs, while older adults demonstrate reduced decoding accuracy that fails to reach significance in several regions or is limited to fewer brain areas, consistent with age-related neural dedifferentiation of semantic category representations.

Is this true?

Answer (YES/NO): NO